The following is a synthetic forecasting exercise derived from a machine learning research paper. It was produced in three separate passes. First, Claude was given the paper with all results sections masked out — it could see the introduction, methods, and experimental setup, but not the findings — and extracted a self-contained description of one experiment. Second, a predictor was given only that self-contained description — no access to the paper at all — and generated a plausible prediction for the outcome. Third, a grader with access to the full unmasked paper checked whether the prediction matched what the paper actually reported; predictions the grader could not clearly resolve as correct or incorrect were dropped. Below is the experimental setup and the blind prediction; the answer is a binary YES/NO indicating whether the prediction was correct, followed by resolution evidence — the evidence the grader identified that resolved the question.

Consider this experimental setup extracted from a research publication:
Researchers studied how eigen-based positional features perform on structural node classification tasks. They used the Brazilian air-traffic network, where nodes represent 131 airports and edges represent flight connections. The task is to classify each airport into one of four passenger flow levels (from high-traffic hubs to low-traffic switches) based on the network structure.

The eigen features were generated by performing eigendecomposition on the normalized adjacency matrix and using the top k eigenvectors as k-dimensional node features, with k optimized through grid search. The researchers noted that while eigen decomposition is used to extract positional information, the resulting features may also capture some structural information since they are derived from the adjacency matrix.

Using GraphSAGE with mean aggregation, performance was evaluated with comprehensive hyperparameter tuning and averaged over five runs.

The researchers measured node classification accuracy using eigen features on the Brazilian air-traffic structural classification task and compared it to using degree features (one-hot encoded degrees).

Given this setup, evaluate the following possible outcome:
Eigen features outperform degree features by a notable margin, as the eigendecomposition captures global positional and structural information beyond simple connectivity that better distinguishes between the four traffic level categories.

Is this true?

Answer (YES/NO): NO